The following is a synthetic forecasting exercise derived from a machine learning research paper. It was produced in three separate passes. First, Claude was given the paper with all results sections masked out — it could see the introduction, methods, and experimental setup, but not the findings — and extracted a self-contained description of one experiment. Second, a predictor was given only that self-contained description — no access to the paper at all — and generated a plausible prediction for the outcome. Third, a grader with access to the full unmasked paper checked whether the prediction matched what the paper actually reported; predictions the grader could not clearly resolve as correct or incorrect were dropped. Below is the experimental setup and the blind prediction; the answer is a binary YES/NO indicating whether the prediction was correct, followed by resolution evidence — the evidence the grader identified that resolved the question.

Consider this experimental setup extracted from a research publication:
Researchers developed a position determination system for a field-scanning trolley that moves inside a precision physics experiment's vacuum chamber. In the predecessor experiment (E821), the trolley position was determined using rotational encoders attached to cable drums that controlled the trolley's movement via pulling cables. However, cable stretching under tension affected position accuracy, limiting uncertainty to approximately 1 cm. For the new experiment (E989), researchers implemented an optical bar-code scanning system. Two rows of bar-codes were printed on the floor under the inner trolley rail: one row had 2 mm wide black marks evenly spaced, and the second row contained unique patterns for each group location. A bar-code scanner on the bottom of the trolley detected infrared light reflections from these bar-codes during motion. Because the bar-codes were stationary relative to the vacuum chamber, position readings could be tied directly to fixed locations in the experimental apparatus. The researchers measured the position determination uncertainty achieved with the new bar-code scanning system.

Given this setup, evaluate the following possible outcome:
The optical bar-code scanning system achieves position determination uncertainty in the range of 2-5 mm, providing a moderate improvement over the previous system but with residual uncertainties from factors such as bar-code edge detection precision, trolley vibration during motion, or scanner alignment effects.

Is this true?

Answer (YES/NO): NO